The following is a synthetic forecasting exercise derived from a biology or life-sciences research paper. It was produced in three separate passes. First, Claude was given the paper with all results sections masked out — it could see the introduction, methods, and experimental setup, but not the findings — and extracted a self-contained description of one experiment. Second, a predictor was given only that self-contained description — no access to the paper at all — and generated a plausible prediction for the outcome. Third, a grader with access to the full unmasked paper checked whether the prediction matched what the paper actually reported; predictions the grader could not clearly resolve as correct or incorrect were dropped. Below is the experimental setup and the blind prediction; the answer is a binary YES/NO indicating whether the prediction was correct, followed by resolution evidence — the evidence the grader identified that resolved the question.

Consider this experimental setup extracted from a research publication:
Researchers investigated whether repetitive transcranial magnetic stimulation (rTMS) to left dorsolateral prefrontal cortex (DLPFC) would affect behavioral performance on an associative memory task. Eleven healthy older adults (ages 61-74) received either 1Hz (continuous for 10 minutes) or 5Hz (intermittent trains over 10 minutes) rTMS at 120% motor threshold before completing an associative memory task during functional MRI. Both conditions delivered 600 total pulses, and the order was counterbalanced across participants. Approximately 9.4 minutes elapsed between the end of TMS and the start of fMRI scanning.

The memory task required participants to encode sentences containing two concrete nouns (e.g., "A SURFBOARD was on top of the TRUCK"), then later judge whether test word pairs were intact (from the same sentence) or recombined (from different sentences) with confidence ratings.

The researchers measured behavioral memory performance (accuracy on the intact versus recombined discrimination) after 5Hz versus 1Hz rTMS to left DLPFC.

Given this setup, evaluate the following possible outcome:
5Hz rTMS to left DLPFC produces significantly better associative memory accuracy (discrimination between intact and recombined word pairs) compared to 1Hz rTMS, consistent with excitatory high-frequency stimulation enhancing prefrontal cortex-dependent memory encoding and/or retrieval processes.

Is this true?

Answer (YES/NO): NO